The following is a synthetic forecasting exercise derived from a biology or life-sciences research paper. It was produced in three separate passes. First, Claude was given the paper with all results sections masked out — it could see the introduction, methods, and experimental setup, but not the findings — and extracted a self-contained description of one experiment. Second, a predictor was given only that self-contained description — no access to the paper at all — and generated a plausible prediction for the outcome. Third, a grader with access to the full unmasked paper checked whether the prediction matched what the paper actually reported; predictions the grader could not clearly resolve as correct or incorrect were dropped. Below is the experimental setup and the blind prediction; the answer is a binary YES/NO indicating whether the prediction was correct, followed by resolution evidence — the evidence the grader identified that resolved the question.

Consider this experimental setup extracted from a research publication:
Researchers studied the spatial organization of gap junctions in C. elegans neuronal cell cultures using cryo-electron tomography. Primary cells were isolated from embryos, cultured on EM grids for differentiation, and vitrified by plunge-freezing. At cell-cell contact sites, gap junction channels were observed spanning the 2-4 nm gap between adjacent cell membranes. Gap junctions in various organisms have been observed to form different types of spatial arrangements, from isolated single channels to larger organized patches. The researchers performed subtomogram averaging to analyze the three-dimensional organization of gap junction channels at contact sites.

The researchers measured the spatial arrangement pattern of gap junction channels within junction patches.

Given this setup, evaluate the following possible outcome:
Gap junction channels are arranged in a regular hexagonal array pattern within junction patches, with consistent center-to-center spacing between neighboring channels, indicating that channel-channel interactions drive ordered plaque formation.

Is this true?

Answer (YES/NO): NO